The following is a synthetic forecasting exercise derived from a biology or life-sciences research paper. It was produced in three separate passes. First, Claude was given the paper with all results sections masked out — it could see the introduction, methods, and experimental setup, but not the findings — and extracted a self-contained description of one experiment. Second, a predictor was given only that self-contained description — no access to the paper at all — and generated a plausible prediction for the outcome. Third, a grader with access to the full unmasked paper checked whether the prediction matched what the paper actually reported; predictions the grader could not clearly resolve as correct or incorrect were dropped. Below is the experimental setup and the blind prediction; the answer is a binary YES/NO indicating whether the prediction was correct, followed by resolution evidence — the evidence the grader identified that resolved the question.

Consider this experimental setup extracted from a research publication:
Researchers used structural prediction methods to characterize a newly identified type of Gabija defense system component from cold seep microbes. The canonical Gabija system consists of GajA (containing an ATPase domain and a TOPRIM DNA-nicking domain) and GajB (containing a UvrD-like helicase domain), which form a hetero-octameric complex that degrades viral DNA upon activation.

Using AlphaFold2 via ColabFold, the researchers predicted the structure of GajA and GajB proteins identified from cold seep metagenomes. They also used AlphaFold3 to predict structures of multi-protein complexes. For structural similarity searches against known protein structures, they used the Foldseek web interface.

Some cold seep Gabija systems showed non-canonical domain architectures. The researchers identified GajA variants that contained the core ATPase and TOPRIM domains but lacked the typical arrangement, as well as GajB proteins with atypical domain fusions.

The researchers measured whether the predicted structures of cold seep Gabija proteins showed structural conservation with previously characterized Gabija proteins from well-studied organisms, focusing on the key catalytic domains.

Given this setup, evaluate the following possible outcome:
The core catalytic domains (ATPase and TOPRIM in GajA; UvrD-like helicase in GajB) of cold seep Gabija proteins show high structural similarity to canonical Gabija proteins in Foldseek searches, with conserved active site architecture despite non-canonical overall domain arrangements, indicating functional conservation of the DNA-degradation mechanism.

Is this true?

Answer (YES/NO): NO